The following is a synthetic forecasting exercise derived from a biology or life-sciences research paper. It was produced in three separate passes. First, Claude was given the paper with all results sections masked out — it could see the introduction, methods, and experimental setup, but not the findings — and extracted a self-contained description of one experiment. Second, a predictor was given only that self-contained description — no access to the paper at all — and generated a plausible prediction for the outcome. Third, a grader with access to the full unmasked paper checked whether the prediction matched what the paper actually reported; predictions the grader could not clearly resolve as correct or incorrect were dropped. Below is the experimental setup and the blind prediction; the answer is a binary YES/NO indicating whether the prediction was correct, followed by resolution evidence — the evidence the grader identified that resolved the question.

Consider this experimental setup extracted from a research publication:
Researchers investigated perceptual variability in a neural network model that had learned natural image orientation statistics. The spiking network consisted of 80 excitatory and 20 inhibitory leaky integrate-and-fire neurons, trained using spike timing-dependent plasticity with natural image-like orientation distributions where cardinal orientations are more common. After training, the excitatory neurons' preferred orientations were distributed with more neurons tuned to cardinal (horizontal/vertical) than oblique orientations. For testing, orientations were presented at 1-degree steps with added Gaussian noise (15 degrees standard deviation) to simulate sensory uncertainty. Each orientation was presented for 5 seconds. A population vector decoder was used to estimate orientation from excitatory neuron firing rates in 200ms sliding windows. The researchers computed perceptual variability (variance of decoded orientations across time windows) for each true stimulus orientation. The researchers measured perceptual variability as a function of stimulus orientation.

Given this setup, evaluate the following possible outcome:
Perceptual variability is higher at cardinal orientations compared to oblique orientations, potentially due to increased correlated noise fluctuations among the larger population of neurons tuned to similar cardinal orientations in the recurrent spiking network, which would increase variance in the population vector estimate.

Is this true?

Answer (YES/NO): NO